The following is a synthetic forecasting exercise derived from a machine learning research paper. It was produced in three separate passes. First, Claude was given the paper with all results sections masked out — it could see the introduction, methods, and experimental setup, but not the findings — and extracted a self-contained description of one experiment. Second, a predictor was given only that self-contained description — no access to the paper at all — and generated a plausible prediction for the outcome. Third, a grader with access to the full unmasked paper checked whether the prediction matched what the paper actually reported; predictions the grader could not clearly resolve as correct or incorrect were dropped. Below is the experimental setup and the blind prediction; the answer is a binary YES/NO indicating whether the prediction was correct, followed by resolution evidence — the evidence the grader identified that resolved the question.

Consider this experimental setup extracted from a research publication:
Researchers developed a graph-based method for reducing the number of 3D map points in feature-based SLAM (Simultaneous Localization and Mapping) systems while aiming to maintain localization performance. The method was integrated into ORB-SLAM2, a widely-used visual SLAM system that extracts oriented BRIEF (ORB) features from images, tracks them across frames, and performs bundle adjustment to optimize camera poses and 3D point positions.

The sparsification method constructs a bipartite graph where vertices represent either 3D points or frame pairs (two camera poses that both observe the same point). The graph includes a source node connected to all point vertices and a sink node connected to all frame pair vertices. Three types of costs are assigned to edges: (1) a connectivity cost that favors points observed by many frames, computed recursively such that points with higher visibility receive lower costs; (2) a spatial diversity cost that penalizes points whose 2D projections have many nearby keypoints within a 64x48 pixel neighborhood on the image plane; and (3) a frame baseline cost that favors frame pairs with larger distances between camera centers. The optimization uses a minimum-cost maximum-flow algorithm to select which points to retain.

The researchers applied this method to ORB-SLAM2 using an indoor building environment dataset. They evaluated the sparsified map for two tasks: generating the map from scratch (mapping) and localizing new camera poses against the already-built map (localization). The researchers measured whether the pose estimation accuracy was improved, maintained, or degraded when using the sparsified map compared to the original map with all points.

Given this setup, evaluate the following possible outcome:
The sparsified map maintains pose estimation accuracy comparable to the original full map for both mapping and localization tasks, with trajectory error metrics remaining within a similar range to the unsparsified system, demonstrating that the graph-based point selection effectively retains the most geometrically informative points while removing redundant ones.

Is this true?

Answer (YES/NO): YES